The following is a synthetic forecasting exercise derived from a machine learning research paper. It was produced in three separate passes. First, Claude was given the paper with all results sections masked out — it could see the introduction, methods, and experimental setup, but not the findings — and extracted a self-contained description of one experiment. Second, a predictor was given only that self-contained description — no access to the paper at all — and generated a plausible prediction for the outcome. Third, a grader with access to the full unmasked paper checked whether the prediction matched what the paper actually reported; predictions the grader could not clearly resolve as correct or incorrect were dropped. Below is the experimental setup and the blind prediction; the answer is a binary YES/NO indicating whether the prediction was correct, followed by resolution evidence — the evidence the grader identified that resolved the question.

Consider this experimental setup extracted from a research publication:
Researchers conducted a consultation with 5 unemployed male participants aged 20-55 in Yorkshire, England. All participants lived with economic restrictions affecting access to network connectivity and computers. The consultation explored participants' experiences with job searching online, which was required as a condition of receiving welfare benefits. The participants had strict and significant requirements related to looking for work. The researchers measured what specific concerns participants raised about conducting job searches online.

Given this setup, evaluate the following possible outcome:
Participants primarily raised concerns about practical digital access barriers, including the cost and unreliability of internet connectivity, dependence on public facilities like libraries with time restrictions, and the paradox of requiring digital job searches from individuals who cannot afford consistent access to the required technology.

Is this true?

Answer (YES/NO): NO